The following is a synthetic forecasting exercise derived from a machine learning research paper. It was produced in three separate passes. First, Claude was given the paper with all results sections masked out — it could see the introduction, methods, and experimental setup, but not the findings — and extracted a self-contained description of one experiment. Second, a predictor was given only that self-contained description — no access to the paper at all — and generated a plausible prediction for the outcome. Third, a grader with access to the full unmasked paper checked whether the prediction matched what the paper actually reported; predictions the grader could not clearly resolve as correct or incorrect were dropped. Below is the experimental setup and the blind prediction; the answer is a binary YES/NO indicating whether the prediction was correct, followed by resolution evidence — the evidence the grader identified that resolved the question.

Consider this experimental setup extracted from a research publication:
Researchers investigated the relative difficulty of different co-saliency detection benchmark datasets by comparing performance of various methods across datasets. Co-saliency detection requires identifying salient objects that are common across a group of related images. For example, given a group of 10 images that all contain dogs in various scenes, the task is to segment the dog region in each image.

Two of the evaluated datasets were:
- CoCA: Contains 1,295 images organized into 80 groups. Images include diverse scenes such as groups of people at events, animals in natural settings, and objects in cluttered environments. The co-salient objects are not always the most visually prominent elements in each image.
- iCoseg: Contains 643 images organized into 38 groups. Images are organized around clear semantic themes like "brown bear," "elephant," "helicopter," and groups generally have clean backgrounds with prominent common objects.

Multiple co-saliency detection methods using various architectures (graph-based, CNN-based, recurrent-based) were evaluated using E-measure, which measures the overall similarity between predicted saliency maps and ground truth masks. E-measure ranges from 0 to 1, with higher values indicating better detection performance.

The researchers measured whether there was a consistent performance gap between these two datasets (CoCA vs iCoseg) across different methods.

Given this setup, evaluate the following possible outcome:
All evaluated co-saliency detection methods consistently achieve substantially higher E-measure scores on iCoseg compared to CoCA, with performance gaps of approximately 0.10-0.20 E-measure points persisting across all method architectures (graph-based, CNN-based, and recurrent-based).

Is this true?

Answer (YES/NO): NO